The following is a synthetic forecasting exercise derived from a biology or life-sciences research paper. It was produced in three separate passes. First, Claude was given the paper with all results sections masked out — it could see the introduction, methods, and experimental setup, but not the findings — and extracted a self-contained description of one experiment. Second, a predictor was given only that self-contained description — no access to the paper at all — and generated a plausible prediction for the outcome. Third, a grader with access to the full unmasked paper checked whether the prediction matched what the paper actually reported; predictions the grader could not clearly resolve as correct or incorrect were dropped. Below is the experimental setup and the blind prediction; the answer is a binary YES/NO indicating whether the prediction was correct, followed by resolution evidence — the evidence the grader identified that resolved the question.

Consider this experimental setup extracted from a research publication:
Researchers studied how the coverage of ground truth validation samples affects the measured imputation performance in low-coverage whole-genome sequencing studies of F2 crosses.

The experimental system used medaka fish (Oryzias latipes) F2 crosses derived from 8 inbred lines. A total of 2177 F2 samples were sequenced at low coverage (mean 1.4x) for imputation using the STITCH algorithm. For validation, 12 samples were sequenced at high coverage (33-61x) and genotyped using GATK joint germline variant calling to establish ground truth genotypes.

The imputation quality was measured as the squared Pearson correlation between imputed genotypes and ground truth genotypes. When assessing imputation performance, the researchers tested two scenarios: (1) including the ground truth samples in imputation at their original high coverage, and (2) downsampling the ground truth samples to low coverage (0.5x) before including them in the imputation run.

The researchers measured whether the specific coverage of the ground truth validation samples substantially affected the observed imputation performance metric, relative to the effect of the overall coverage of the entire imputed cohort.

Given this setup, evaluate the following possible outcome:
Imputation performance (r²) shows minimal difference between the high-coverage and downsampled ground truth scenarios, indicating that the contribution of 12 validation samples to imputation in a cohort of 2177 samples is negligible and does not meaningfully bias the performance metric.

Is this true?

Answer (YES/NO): YES